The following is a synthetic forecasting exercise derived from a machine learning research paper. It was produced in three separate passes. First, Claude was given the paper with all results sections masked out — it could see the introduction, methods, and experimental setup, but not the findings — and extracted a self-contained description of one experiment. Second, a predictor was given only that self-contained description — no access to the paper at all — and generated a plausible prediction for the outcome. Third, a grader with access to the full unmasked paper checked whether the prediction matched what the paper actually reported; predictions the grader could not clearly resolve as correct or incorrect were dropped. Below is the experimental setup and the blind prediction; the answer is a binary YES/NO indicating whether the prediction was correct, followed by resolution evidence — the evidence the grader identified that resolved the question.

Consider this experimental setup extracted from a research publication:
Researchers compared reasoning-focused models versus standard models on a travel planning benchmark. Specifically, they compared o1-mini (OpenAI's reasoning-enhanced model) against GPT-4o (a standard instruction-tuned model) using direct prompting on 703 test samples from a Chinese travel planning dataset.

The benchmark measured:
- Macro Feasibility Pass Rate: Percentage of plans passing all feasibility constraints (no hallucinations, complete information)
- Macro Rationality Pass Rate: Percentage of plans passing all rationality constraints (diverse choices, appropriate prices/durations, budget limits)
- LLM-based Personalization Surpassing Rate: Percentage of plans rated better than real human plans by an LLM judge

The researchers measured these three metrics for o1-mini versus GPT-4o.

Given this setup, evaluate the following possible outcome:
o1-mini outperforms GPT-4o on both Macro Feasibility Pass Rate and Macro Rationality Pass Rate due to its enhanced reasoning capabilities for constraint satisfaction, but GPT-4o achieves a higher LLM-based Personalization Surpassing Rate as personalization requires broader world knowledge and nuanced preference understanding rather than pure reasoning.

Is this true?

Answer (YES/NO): NO